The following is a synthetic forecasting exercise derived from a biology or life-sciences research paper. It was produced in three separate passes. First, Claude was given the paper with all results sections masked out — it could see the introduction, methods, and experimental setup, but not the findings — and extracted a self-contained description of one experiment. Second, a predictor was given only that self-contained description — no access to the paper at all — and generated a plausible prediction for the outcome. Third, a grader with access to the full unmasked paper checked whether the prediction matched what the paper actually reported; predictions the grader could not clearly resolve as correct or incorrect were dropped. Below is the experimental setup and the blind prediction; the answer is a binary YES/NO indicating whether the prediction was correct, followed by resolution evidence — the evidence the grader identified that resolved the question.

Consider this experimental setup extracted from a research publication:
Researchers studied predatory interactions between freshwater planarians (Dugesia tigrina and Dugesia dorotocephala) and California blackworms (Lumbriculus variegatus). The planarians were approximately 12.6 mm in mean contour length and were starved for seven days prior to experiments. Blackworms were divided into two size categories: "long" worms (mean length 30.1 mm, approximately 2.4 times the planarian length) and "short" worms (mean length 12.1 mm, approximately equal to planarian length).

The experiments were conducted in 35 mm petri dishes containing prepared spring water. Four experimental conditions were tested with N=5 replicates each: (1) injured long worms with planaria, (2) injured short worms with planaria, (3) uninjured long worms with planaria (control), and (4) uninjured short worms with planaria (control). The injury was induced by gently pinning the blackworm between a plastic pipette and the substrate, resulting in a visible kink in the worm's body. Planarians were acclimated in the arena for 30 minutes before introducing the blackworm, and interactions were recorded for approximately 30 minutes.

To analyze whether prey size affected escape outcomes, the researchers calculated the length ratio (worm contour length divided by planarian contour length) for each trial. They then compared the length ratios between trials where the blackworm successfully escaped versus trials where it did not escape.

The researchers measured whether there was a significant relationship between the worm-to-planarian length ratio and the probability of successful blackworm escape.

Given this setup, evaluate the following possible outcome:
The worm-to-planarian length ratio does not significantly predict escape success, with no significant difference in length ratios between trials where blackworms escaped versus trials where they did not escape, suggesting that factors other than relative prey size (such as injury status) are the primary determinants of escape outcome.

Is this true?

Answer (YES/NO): NO